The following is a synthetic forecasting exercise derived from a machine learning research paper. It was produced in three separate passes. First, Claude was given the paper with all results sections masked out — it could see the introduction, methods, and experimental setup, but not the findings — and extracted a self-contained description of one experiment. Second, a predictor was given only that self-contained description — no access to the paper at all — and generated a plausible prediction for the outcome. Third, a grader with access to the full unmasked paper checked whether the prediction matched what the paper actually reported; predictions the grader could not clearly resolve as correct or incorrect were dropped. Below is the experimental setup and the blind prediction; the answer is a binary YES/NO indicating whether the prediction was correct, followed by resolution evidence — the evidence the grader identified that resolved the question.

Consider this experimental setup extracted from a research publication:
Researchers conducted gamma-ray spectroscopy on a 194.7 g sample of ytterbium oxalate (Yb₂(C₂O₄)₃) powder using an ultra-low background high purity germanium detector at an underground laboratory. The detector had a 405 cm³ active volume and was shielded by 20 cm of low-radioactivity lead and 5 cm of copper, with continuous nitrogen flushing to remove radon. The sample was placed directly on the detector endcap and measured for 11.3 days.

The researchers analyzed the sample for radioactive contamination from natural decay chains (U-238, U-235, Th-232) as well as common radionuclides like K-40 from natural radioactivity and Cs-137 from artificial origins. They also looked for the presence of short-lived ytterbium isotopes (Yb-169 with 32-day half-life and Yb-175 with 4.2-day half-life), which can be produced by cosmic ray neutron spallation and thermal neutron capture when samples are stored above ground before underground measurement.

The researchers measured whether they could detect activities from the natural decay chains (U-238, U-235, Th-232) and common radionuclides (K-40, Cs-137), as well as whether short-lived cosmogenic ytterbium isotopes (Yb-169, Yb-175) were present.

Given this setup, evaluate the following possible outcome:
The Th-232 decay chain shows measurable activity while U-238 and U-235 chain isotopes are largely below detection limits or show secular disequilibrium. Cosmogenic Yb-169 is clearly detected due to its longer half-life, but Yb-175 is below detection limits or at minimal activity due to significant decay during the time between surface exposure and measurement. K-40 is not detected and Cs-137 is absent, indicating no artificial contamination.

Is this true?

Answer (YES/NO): NO